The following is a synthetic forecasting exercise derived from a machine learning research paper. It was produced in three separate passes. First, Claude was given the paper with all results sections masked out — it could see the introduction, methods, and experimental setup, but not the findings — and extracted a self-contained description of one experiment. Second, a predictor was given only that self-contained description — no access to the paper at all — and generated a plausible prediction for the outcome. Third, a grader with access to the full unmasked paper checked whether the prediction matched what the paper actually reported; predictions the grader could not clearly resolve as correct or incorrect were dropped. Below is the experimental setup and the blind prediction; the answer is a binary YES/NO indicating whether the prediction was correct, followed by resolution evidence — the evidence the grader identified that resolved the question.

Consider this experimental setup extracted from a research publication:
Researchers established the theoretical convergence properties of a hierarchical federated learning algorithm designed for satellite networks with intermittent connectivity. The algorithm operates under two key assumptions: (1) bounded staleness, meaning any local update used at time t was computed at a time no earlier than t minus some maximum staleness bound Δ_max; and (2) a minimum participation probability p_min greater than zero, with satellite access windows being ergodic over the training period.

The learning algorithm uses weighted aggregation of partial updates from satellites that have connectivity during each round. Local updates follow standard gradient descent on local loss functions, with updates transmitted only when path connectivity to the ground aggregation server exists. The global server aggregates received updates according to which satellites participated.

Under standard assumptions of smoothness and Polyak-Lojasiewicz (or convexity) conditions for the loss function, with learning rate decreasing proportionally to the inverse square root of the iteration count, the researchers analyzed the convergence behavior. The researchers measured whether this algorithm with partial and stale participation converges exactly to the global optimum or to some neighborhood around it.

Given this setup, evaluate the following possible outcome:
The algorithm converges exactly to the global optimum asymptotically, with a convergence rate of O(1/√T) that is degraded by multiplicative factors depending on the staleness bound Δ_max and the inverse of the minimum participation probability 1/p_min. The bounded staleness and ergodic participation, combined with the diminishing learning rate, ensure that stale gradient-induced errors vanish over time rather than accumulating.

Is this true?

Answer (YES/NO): NO